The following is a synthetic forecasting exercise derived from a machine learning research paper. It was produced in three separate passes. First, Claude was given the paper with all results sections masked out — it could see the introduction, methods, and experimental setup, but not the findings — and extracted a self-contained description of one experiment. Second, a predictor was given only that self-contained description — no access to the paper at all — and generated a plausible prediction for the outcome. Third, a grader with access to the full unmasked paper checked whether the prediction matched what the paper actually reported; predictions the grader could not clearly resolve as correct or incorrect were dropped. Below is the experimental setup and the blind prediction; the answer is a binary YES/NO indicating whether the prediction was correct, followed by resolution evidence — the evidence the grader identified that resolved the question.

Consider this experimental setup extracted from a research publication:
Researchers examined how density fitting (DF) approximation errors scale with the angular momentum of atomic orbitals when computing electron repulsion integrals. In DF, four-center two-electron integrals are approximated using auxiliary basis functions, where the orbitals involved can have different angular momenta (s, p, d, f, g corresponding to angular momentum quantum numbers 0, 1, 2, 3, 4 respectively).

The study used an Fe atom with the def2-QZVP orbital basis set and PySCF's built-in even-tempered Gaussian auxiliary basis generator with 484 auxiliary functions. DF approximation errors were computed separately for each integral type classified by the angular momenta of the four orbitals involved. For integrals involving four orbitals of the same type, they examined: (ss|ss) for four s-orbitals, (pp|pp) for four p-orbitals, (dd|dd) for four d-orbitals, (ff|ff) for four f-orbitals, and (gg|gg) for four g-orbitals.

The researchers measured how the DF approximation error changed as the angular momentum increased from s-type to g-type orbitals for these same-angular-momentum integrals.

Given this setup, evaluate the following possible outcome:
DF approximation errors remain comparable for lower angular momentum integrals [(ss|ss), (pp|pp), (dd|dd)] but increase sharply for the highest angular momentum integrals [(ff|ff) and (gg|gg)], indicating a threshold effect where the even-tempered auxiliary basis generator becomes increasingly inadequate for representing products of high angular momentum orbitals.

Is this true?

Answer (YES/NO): NO